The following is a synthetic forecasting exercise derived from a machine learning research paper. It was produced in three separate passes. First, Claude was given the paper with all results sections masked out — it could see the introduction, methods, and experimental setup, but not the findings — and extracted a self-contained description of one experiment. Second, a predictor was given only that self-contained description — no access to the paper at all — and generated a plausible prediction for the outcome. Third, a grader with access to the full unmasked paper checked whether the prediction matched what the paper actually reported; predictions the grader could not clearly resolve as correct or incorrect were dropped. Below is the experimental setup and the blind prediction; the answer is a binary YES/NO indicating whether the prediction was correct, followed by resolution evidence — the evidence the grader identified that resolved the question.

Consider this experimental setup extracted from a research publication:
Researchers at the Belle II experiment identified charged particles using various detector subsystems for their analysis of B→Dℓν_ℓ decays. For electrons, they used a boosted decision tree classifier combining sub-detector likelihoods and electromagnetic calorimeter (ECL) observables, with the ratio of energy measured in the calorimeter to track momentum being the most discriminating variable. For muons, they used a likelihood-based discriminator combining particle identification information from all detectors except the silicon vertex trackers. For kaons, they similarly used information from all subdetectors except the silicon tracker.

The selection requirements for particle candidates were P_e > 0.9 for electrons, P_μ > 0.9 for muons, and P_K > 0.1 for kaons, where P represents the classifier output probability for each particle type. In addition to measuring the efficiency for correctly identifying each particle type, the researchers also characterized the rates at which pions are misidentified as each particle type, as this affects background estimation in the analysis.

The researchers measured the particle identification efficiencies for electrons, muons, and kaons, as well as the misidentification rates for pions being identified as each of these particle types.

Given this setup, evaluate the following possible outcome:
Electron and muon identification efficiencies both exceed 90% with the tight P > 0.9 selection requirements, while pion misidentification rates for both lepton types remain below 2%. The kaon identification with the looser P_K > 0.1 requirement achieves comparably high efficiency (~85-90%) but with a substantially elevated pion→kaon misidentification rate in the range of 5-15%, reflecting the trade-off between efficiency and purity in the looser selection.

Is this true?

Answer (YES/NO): NO